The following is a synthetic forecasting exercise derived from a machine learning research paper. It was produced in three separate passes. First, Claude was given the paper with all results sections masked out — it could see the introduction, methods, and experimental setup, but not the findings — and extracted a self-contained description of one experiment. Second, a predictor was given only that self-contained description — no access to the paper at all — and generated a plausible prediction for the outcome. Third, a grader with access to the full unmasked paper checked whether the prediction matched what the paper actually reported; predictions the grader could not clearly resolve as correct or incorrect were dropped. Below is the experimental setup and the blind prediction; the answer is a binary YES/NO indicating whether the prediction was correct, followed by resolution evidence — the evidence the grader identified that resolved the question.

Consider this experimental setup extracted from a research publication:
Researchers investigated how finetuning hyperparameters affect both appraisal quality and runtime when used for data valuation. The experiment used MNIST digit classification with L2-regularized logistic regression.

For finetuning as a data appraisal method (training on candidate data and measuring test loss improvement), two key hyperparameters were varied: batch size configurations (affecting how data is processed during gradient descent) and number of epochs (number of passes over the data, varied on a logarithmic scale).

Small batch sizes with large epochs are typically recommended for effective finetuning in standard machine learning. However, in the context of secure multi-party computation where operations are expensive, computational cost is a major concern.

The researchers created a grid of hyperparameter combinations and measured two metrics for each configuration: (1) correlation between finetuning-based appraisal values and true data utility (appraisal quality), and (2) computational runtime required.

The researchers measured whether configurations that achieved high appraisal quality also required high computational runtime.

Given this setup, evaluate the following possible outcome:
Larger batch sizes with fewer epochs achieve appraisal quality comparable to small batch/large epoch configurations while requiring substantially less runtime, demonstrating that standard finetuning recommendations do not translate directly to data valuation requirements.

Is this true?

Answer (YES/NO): NO